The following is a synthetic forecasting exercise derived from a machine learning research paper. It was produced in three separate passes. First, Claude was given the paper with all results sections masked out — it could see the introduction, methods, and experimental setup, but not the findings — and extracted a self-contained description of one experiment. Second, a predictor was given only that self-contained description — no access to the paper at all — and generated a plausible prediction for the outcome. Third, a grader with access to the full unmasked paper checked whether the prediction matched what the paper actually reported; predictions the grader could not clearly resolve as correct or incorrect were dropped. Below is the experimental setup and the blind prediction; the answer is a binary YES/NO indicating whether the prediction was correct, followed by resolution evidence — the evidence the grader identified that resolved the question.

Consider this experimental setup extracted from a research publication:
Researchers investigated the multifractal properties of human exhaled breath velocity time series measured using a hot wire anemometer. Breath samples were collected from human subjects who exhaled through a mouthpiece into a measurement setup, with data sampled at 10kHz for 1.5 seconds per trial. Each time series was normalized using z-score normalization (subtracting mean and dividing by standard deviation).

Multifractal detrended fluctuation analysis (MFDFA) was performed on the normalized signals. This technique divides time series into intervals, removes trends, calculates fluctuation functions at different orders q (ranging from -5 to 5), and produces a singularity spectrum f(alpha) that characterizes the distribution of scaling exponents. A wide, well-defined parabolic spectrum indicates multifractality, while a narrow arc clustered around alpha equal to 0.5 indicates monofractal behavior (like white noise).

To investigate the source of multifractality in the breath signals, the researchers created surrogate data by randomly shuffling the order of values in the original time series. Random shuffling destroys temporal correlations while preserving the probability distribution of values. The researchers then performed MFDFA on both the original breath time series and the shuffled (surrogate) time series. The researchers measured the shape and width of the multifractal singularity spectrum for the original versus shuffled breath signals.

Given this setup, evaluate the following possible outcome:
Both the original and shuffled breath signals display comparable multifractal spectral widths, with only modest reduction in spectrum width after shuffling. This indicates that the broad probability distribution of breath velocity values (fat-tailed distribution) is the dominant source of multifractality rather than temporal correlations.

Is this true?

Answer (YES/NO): NO